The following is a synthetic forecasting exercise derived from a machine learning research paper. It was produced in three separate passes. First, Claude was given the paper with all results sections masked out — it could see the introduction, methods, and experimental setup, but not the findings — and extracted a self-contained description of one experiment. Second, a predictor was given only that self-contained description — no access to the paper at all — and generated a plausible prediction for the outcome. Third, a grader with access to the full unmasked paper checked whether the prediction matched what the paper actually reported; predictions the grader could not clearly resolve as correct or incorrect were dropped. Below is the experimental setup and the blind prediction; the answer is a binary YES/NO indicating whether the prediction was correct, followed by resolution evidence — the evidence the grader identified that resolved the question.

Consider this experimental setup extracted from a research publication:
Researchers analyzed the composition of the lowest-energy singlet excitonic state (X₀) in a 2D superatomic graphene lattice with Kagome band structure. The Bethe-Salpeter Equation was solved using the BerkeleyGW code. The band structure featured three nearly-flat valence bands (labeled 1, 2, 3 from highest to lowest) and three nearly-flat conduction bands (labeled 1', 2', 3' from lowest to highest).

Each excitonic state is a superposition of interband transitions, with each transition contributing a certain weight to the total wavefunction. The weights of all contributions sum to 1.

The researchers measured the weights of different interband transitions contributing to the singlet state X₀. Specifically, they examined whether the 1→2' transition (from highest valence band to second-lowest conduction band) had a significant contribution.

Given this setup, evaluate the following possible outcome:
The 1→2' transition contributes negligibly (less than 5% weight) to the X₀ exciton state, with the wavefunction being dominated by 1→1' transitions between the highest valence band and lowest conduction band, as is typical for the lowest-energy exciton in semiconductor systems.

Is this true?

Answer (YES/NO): NO